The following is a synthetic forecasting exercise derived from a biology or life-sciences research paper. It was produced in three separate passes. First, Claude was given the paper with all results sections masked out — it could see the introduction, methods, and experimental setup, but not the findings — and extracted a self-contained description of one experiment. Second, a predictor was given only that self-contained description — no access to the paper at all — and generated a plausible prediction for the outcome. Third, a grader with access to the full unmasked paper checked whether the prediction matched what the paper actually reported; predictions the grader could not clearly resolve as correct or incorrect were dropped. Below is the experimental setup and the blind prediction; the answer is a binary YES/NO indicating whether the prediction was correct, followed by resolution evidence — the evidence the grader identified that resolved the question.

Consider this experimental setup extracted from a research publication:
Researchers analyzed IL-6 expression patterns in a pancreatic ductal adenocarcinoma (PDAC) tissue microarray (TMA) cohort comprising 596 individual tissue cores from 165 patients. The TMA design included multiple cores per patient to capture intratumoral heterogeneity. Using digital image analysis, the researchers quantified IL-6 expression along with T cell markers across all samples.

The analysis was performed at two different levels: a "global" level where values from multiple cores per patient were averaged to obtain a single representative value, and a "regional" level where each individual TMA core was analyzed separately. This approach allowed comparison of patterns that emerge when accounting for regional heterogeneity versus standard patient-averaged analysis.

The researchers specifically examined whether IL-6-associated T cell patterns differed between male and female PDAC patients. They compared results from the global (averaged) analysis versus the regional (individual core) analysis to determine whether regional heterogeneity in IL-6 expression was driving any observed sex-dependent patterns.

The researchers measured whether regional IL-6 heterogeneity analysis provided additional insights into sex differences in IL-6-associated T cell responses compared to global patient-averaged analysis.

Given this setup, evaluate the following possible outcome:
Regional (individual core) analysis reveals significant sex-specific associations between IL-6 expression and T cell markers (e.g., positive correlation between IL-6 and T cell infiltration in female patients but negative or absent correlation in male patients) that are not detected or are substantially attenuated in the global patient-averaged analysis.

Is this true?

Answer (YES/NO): NO